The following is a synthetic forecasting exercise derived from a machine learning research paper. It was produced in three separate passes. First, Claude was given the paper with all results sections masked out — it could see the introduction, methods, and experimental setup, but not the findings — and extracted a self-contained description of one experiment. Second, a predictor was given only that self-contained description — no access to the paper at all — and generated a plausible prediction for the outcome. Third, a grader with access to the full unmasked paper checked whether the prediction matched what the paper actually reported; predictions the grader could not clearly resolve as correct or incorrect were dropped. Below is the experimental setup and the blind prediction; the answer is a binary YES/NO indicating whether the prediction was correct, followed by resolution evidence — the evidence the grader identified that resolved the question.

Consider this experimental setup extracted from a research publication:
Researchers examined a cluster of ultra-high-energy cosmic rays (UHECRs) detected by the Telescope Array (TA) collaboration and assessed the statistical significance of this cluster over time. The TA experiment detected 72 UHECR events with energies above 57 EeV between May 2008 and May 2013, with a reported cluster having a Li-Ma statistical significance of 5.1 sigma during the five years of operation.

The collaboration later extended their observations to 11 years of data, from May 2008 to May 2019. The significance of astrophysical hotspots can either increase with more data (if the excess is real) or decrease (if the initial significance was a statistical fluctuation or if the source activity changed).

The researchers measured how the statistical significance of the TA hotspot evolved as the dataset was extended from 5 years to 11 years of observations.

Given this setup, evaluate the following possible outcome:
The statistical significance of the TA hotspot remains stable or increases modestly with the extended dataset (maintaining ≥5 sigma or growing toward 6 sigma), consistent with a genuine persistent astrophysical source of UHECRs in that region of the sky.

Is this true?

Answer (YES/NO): NO